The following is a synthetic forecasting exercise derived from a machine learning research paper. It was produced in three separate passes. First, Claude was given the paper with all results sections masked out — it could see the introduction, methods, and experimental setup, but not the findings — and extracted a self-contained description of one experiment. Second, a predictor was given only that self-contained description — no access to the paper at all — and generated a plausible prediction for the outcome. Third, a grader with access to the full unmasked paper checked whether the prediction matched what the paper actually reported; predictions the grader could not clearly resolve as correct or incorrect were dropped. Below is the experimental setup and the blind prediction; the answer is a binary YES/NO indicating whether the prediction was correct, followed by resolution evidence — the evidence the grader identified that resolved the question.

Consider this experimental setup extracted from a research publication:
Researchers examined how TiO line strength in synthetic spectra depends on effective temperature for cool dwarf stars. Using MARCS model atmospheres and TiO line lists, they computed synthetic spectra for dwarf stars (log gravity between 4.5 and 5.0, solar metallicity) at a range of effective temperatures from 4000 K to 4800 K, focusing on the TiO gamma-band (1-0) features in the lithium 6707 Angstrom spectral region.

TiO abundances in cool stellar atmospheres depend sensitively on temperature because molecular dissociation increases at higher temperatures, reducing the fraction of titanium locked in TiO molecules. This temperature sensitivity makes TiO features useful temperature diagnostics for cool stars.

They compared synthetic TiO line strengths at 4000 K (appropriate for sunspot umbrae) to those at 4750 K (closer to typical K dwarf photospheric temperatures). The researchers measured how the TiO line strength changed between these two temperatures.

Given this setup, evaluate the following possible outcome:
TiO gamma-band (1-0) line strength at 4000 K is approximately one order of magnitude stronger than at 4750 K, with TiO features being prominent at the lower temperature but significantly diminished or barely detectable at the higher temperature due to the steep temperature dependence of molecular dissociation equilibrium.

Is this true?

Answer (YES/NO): YES